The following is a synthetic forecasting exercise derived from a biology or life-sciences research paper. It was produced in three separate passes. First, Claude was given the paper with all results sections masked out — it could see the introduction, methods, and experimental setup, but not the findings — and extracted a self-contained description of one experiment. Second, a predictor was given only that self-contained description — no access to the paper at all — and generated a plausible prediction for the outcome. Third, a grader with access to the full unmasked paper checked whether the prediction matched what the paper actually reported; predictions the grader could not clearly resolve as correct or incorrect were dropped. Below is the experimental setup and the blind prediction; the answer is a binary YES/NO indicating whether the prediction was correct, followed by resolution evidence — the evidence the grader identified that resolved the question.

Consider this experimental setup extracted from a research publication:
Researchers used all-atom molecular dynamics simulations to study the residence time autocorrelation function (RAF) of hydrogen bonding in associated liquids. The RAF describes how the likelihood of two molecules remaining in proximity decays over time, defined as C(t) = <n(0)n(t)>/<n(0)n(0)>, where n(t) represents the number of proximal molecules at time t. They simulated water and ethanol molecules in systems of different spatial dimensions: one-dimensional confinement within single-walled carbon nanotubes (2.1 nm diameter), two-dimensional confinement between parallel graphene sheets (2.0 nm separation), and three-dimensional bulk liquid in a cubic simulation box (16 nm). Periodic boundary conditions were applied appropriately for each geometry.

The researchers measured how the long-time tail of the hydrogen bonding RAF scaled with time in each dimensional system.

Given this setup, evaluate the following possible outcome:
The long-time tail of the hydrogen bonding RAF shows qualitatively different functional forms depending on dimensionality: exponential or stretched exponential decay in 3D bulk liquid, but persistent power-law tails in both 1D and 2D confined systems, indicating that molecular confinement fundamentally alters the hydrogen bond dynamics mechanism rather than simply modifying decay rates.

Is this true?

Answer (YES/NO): NO